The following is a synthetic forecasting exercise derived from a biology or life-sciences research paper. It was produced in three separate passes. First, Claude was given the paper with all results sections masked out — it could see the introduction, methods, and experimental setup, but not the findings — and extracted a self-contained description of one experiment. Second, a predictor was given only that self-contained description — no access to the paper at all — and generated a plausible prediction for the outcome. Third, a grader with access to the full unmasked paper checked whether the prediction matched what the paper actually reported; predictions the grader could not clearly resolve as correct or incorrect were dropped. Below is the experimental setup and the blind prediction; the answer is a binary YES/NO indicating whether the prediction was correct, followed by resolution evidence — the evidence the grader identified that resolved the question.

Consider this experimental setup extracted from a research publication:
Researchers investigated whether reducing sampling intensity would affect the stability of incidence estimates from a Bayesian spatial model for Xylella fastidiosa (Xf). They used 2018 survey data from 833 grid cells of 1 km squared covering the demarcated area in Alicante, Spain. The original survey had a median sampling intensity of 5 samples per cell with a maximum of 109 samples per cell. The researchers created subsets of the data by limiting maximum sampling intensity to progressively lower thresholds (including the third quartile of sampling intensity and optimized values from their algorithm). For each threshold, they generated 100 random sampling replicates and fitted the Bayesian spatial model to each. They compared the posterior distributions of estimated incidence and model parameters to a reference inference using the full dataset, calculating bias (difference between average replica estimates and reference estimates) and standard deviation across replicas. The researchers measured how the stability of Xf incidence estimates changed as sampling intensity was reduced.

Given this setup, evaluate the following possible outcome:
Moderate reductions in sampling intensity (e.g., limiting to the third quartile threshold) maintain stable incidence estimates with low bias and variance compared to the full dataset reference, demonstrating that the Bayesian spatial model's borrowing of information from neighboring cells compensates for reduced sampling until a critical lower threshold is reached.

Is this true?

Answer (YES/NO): NO